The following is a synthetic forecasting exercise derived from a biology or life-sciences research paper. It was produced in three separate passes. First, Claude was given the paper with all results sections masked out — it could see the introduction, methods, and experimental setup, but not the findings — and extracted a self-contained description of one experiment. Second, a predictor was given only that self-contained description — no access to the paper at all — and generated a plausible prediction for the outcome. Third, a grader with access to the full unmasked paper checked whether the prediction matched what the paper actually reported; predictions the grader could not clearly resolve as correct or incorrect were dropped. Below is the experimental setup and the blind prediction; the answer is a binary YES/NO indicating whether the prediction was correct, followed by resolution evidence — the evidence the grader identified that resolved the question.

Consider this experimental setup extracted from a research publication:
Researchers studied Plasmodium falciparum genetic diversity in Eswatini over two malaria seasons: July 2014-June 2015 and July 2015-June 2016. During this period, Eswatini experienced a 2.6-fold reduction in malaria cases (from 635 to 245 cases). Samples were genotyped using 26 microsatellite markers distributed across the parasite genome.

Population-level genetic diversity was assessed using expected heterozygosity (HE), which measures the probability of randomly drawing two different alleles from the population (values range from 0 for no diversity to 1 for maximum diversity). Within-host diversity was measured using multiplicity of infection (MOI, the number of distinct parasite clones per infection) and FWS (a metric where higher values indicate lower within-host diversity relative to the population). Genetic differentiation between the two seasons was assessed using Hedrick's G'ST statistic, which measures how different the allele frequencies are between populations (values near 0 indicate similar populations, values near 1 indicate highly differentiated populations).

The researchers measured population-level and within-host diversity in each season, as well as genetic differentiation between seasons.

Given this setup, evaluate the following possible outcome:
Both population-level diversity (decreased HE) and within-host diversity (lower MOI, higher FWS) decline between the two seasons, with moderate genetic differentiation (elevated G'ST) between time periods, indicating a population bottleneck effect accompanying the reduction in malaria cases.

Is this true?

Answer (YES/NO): NO